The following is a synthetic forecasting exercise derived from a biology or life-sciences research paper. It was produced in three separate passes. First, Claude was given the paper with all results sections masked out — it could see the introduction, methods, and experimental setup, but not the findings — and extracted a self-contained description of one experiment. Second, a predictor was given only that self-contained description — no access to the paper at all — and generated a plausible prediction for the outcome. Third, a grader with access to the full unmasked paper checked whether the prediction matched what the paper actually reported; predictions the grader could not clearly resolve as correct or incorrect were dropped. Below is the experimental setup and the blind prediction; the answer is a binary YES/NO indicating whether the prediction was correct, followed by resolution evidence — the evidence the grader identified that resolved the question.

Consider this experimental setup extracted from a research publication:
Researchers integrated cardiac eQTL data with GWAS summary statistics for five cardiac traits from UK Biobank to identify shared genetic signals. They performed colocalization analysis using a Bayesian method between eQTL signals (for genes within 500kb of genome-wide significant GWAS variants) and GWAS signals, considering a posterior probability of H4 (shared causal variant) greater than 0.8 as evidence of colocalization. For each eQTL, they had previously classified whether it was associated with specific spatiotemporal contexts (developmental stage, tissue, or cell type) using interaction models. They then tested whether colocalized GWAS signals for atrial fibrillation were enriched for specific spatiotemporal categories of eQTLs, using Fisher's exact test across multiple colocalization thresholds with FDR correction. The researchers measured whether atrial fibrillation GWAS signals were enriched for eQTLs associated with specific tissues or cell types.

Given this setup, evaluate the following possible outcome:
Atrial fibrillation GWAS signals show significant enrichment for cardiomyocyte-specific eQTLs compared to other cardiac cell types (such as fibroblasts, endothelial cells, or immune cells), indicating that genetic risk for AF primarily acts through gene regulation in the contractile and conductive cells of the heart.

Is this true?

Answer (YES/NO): YES